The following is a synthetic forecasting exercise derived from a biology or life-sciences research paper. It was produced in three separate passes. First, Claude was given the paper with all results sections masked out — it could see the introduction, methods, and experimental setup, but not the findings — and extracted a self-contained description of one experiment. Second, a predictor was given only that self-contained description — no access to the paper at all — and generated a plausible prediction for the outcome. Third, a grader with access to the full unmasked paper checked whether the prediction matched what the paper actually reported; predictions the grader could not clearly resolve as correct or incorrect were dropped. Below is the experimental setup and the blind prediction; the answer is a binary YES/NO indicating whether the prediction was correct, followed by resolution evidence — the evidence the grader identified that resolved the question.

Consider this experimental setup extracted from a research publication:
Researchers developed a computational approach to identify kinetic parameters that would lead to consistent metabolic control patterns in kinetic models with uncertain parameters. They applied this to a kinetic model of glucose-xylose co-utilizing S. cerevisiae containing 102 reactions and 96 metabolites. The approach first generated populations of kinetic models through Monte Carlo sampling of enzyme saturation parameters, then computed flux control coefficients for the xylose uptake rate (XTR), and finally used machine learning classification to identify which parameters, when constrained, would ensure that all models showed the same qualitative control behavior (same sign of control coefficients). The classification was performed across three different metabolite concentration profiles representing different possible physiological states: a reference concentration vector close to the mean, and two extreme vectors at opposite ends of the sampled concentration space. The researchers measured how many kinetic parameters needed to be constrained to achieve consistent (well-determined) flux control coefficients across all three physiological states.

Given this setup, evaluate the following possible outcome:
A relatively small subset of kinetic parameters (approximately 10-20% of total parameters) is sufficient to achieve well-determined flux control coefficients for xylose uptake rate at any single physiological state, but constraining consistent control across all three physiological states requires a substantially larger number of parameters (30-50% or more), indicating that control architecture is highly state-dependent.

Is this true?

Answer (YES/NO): NO